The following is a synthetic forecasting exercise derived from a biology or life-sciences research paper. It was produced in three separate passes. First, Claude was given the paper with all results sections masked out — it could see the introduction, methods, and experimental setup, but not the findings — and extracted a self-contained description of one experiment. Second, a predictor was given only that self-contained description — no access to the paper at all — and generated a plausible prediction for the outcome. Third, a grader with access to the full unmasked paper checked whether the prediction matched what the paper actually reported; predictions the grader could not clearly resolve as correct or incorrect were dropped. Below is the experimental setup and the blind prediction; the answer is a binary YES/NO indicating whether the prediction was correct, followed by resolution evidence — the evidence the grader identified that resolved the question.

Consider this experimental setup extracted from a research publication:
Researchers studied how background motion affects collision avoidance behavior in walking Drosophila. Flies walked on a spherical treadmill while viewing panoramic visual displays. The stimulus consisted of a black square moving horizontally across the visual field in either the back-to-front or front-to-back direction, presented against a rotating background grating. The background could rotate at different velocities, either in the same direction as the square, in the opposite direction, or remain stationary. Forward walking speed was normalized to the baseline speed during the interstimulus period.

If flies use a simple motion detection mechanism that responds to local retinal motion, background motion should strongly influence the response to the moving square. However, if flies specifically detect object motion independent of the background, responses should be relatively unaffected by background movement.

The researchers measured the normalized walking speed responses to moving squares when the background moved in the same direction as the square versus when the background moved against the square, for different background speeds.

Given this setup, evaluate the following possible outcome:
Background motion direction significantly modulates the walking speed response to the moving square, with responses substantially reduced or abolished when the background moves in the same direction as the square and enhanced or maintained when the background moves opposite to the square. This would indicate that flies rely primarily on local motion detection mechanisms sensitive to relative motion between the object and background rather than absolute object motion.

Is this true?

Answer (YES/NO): NO